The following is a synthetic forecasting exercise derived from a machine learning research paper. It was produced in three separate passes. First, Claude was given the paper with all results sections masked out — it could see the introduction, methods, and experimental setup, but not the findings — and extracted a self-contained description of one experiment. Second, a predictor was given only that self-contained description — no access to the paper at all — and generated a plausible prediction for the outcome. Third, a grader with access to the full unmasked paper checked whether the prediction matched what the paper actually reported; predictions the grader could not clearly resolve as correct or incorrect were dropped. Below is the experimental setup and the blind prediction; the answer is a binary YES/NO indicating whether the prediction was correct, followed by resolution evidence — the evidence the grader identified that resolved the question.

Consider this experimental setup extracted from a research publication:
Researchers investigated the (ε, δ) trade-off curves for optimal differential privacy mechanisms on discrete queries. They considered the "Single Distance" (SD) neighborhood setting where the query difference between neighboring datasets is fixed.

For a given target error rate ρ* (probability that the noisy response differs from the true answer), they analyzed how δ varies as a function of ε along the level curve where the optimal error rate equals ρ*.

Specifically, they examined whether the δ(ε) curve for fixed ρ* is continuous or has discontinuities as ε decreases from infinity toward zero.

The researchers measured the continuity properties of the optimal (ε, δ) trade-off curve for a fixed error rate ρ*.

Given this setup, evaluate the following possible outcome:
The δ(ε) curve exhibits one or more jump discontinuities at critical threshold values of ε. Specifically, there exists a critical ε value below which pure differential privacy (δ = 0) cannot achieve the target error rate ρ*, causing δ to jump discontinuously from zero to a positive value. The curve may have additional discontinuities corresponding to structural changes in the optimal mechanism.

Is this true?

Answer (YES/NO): YES